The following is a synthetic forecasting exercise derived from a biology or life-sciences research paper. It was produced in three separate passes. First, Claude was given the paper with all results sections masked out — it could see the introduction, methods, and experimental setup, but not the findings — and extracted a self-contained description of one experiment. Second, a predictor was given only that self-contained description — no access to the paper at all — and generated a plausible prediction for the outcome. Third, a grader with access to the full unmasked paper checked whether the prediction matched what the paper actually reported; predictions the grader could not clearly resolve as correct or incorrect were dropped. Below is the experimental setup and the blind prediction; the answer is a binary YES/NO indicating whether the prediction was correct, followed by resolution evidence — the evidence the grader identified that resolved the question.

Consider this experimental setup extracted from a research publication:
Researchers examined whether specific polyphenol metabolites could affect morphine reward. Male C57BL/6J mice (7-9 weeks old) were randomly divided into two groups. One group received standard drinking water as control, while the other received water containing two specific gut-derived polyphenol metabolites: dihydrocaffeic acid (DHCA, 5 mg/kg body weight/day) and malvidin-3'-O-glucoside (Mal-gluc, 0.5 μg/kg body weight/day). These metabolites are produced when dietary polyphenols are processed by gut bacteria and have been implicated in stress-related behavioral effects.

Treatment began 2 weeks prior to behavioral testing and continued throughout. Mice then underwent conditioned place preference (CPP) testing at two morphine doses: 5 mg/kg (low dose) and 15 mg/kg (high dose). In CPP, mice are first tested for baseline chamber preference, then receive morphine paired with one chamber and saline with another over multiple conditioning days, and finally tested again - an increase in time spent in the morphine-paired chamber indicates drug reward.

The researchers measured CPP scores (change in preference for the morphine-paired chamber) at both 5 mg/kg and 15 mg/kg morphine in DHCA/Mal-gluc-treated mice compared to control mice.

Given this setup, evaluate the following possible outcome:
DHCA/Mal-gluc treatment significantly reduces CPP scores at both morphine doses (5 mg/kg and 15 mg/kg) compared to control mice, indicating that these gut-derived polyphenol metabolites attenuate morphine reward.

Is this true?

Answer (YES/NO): NO